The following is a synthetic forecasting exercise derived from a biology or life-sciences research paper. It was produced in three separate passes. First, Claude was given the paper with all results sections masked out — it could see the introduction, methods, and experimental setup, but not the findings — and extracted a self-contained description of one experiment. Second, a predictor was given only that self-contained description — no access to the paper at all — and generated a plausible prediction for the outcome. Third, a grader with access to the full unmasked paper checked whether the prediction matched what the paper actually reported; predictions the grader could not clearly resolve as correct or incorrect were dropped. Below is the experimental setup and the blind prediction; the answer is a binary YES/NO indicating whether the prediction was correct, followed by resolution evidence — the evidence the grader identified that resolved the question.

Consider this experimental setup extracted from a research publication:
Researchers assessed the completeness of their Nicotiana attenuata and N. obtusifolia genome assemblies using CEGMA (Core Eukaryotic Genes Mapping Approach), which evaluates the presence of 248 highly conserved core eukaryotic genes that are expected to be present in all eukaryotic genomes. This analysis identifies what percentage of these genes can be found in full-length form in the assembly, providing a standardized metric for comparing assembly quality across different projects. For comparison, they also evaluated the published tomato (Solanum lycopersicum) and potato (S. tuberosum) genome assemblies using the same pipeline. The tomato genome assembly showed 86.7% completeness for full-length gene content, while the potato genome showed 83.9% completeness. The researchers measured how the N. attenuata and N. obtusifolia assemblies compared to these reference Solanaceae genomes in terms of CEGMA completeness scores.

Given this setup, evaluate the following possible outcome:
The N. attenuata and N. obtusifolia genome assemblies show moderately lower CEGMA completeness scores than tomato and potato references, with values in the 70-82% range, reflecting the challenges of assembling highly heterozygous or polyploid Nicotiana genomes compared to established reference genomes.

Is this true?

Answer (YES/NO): NO